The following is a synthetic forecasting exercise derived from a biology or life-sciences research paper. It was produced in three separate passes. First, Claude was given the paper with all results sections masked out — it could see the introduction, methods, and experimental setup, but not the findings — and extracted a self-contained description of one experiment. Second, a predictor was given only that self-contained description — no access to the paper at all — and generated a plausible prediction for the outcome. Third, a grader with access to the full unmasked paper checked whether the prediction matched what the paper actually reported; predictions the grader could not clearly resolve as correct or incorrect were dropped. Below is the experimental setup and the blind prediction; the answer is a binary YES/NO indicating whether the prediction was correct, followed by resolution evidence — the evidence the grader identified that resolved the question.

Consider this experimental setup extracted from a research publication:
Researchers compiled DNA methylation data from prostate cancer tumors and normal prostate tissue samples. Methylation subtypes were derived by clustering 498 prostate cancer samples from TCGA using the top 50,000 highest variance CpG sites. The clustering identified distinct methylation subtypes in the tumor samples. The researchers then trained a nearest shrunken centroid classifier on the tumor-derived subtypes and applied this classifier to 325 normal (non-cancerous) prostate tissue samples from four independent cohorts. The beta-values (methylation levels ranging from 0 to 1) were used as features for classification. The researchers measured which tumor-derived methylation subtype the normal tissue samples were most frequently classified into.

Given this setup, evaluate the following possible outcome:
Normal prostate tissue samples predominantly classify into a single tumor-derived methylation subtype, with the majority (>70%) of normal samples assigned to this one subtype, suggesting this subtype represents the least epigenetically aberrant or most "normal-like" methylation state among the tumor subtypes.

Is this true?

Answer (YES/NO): YES